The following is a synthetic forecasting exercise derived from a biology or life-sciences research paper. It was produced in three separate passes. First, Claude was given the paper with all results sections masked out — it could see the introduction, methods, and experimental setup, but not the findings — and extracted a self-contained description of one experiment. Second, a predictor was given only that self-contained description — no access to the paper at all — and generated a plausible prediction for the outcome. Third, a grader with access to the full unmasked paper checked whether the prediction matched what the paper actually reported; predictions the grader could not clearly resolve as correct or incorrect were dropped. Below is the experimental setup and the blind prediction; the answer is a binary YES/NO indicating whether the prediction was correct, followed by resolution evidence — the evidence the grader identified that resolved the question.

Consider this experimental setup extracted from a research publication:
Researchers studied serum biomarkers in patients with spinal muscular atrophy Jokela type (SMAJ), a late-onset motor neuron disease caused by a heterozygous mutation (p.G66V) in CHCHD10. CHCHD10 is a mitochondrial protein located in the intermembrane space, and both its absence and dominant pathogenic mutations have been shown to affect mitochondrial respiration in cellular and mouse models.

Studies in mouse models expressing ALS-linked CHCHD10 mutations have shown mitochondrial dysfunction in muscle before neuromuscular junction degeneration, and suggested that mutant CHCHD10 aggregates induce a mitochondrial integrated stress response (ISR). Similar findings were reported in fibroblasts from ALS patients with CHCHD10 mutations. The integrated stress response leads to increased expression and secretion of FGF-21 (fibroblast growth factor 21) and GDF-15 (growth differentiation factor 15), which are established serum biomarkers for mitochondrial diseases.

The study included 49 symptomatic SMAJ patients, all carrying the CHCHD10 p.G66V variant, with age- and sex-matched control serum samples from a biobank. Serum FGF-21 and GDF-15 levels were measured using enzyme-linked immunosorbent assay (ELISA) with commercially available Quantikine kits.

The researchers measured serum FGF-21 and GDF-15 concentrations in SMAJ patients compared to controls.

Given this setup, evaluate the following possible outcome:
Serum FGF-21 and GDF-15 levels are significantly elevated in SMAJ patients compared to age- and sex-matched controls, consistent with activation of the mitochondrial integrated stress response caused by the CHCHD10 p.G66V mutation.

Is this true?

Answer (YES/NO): NO